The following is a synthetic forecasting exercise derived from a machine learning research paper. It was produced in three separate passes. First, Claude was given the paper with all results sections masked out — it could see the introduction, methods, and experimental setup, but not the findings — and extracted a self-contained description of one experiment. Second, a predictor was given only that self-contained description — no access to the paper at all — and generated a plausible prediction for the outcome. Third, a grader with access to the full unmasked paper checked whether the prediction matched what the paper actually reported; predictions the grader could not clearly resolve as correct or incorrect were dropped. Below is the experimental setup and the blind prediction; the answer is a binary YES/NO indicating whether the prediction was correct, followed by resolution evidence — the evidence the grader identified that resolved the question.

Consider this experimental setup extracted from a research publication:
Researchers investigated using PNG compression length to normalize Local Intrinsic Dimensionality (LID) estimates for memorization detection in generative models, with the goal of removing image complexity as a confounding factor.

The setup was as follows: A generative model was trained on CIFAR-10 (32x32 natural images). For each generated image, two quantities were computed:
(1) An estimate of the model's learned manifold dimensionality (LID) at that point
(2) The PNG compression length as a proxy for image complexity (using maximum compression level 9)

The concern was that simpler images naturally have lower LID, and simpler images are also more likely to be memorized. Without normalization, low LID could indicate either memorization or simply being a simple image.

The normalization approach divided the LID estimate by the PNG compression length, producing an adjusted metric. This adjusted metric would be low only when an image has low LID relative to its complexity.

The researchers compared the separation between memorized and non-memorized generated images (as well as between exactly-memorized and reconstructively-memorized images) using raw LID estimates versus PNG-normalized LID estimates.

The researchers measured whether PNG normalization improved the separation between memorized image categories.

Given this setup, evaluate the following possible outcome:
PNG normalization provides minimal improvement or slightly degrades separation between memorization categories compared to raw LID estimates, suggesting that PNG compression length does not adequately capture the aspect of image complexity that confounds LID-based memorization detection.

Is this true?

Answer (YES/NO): NO